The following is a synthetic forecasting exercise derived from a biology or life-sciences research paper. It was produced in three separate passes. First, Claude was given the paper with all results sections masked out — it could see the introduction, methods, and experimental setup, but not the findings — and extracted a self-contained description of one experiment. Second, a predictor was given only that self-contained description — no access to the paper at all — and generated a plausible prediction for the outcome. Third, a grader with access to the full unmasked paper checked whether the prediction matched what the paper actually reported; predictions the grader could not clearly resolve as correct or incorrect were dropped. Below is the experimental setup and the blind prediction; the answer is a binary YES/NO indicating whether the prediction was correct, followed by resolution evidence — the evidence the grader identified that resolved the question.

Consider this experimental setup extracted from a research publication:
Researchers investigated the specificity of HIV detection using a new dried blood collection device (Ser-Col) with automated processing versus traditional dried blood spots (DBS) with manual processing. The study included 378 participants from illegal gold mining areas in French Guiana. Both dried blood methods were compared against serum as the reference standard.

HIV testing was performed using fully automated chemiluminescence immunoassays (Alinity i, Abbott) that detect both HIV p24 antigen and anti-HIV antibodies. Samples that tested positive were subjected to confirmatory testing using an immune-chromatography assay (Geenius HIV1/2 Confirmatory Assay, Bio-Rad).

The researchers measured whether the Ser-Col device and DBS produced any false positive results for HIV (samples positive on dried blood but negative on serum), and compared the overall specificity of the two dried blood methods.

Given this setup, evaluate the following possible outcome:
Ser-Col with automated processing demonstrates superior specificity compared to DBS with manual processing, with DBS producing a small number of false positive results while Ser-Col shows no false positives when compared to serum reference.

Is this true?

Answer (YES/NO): NO